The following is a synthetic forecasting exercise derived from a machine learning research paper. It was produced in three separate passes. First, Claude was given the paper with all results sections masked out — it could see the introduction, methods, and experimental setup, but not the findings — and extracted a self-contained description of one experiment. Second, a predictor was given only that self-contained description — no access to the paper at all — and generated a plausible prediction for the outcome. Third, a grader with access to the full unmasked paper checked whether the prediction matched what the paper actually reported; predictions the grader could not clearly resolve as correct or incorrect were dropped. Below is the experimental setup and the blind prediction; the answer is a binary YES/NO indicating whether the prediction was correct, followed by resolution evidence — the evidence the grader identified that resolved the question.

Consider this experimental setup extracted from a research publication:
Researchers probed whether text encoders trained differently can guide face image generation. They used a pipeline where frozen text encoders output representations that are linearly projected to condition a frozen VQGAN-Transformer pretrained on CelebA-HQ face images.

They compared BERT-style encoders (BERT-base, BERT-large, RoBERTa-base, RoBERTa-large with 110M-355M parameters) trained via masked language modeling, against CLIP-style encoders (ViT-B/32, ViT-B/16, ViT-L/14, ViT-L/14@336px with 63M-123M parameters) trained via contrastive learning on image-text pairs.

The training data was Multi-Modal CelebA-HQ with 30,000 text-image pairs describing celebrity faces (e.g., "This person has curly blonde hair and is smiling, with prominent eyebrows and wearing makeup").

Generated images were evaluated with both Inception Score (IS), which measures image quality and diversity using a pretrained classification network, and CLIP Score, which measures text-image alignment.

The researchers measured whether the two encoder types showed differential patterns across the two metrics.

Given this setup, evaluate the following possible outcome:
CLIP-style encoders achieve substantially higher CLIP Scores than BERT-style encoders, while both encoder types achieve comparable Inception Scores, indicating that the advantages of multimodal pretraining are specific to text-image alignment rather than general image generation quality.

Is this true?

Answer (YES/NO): NO